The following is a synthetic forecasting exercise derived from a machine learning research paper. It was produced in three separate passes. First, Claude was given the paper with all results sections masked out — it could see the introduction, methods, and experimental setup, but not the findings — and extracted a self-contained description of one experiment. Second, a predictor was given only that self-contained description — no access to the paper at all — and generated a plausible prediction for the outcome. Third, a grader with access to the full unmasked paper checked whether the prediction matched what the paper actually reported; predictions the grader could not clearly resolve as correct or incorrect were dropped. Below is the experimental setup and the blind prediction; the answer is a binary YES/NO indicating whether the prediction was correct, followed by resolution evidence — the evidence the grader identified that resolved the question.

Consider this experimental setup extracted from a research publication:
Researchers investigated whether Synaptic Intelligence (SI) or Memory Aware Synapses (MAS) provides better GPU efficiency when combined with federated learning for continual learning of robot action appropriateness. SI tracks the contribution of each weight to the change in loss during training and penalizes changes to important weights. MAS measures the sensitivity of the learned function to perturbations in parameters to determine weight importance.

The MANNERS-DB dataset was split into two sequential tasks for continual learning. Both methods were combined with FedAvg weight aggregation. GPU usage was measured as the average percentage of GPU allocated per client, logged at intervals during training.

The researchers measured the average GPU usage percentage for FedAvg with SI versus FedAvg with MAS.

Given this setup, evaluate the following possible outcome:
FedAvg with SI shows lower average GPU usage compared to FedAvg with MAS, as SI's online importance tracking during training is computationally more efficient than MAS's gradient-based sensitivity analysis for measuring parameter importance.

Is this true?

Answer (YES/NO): NO